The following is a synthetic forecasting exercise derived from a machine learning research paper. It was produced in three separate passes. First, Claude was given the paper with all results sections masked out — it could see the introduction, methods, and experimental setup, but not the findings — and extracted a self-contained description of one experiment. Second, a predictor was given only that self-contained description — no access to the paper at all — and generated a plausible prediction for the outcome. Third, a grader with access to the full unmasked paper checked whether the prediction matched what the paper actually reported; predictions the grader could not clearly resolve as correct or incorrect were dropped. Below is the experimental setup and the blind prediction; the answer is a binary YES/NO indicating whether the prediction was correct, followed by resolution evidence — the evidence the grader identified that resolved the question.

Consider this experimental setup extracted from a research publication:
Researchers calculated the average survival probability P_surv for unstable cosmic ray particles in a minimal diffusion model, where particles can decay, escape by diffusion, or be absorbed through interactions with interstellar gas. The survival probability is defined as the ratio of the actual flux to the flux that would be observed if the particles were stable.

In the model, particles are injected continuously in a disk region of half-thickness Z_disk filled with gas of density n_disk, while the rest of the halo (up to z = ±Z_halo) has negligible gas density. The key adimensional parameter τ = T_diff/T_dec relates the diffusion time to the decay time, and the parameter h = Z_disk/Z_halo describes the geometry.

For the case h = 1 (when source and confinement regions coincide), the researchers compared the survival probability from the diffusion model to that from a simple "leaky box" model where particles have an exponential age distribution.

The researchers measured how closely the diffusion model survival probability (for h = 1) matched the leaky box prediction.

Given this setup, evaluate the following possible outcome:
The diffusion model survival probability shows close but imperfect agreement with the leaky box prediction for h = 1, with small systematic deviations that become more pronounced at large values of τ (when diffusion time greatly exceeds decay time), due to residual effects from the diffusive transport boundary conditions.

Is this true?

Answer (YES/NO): NO